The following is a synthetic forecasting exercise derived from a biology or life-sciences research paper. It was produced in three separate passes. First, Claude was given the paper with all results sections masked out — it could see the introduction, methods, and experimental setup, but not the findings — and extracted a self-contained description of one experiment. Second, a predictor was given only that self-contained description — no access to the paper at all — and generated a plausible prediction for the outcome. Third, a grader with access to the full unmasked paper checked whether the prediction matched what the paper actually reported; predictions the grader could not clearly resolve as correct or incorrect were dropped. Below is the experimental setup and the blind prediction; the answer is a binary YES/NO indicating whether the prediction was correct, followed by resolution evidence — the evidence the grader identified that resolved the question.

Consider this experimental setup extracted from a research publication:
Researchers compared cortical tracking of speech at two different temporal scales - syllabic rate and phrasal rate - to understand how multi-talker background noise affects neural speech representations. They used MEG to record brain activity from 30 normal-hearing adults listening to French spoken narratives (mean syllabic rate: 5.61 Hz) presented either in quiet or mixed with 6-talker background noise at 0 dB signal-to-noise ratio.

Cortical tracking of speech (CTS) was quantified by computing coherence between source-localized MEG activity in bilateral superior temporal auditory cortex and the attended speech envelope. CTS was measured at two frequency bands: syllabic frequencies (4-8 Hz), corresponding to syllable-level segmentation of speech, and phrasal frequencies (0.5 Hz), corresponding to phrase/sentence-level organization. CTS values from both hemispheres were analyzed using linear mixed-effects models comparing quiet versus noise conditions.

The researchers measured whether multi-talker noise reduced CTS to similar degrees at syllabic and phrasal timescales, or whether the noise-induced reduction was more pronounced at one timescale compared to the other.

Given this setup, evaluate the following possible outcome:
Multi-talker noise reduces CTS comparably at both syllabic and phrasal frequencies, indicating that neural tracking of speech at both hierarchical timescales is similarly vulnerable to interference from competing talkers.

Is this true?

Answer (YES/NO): YES